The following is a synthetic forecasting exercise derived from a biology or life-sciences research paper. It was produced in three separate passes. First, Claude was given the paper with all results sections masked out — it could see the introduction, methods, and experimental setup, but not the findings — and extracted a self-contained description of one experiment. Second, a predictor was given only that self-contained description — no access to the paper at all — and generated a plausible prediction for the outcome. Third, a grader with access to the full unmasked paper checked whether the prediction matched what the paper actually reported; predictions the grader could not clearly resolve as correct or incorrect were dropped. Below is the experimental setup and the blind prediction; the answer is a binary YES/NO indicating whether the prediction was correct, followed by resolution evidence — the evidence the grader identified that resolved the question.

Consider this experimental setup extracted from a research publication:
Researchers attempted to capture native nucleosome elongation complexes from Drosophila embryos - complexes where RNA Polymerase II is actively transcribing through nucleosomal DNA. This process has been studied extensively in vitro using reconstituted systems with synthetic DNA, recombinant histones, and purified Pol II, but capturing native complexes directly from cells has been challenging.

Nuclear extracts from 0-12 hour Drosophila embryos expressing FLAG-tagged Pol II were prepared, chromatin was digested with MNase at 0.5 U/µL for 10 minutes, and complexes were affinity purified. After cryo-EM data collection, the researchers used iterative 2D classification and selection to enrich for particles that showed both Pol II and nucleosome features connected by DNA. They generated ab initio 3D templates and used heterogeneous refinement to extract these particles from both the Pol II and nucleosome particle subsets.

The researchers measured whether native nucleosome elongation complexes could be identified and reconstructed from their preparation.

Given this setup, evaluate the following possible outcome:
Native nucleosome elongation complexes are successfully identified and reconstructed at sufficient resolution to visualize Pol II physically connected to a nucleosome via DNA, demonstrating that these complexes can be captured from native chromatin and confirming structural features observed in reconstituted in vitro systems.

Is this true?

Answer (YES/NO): YES